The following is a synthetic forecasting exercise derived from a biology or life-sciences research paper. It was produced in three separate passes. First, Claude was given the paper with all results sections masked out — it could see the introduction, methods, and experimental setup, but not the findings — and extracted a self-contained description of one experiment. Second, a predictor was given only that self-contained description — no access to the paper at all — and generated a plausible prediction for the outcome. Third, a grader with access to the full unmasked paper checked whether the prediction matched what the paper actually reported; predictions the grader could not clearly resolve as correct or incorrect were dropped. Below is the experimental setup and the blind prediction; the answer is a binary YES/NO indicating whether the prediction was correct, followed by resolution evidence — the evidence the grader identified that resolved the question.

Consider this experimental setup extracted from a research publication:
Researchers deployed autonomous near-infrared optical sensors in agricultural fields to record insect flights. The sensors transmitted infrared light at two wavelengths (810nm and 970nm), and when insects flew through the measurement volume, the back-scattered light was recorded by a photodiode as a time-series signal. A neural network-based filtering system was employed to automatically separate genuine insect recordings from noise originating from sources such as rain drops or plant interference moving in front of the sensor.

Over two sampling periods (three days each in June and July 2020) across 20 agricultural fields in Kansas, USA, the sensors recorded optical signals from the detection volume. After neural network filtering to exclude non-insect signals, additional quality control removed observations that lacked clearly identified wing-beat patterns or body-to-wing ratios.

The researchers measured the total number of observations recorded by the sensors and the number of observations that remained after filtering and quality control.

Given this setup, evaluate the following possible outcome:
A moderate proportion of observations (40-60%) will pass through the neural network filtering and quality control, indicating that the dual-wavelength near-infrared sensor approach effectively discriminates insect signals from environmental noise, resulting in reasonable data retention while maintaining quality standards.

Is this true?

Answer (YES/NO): NO